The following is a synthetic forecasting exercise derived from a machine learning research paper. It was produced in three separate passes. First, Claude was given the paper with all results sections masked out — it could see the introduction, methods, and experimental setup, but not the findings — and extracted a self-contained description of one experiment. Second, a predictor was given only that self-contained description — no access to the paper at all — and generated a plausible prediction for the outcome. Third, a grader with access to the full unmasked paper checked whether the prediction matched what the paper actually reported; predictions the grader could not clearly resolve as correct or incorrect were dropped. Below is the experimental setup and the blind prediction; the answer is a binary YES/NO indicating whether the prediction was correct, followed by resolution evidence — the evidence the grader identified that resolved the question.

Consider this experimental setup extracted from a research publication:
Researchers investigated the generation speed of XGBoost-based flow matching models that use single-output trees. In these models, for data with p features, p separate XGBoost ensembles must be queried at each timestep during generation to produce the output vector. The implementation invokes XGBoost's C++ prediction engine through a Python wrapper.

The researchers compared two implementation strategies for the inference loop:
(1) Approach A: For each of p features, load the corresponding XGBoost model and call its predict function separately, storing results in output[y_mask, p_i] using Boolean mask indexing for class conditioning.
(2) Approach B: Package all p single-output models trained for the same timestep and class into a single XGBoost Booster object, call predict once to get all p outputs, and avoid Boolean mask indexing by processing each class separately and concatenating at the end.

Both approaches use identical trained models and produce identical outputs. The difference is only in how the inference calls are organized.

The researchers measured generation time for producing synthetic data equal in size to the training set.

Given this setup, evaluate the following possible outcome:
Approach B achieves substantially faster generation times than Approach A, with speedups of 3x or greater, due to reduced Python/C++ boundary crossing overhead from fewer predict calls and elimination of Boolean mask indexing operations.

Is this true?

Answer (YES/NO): YES